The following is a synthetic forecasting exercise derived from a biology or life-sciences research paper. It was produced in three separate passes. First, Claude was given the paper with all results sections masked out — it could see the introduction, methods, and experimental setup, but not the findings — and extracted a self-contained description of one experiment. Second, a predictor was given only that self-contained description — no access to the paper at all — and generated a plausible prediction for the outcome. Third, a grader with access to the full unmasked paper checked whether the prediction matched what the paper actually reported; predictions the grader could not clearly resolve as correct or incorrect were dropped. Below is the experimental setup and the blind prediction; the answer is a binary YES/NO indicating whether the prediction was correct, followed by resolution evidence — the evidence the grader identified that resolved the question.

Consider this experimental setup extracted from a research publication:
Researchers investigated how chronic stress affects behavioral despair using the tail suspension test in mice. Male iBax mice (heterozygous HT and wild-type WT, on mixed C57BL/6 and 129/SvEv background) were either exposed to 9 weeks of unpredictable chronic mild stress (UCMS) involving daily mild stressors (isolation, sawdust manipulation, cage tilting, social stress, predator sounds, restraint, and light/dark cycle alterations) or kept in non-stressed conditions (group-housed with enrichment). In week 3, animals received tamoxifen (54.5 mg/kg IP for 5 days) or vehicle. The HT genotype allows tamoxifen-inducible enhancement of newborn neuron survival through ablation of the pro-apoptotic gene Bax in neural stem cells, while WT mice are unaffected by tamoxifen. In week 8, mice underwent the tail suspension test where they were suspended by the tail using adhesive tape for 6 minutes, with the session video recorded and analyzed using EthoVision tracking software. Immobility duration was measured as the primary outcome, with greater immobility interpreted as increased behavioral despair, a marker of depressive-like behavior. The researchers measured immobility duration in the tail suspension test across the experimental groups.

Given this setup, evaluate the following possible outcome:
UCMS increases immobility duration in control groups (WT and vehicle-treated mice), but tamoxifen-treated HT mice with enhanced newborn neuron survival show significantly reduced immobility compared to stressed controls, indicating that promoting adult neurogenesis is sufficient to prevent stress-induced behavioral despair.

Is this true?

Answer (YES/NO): NO